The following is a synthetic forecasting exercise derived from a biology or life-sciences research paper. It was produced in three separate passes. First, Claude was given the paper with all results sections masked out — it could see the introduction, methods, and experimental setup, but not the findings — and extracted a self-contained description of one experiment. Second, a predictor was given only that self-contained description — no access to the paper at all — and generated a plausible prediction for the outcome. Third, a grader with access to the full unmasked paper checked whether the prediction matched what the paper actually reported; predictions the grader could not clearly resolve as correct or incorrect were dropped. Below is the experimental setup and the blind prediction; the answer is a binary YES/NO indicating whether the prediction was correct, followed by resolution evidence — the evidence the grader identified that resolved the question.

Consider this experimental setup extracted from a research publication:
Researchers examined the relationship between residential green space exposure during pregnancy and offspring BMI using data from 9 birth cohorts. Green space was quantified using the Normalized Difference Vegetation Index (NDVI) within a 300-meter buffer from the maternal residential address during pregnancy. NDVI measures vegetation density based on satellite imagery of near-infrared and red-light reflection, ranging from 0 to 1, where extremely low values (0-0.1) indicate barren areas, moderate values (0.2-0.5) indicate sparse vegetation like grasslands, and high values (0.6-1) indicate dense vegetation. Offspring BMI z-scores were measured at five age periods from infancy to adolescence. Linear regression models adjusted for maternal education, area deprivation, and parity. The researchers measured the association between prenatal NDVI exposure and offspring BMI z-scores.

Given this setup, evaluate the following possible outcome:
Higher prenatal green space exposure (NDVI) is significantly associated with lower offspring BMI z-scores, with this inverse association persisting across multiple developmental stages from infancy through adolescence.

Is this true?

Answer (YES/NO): NO